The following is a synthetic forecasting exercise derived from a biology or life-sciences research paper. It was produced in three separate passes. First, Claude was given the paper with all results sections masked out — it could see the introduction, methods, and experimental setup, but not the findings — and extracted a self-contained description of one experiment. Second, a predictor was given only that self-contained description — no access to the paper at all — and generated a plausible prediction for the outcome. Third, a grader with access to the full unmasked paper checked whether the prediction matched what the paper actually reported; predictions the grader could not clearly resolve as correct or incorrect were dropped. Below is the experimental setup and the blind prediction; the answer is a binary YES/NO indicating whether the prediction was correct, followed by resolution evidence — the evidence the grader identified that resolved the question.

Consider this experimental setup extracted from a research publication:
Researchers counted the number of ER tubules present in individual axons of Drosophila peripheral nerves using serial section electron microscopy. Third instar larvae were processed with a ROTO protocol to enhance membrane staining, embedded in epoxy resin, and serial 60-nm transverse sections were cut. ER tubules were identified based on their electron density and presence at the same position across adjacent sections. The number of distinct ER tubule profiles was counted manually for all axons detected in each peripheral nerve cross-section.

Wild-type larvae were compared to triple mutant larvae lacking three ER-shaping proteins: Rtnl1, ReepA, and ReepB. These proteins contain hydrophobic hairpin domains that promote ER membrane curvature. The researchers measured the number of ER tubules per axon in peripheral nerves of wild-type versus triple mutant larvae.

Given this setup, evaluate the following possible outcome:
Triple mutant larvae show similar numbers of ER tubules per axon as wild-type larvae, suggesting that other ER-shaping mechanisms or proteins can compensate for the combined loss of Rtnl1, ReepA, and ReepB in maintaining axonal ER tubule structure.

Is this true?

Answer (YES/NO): NO